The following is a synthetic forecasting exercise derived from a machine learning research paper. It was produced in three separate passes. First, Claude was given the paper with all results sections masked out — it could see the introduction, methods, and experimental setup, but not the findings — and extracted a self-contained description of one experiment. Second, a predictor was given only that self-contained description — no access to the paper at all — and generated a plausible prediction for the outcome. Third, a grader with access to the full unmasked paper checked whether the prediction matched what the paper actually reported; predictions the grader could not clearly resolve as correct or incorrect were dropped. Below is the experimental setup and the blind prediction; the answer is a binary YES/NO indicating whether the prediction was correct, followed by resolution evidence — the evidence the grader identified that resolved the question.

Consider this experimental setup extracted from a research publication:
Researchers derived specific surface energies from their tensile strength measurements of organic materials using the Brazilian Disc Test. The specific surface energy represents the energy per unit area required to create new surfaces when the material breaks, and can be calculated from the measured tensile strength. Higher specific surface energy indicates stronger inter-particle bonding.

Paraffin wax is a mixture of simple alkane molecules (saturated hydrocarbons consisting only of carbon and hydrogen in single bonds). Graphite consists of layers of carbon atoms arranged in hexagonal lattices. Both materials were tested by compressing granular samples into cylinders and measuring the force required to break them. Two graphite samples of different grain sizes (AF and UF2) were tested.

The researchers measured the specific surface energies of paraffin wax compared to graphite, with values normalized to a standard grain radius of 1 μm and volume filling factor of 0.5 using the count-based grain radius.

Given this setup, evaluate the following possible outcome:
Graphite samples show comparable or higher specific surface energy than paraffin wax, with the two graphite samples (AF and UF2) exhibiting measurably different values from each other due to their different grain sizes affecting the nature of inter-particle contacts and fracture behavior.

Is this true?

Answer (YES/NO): NO